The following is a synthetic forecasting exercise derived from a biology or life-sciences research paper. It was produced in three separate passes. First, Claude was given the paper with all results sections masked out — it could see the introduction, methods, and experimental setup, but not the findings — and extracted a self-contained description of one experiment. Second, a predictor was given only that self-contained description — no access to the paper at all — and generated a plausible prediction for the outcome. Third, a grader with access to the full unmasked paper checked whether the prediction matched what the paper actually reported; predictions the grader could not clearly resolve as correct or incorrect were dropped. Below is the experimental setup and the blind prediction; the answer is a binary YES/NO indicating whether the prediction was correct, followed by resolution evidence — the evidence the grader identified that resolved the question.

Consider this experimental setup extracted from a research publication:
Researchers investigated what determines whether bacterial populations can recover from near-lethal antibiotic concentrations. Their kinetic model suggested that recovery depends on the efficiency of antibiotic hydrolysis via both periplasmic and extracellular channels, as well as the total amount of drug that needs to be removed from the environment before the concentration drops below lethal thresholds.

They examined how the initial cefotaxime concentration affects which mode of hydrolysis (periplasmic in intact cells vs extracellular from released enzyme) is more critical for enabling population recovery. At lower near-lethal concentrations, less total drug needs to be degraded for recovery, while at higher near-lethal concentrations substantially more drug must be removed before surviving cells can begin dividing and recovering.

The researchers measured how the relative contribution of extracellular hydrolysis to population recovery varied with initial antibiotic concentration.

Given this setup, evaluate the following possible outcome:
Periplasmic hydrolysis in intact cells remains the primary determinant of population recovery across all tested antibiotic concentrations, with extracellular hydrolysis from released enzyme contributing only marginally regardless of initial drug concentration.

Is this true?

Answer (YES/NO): NO